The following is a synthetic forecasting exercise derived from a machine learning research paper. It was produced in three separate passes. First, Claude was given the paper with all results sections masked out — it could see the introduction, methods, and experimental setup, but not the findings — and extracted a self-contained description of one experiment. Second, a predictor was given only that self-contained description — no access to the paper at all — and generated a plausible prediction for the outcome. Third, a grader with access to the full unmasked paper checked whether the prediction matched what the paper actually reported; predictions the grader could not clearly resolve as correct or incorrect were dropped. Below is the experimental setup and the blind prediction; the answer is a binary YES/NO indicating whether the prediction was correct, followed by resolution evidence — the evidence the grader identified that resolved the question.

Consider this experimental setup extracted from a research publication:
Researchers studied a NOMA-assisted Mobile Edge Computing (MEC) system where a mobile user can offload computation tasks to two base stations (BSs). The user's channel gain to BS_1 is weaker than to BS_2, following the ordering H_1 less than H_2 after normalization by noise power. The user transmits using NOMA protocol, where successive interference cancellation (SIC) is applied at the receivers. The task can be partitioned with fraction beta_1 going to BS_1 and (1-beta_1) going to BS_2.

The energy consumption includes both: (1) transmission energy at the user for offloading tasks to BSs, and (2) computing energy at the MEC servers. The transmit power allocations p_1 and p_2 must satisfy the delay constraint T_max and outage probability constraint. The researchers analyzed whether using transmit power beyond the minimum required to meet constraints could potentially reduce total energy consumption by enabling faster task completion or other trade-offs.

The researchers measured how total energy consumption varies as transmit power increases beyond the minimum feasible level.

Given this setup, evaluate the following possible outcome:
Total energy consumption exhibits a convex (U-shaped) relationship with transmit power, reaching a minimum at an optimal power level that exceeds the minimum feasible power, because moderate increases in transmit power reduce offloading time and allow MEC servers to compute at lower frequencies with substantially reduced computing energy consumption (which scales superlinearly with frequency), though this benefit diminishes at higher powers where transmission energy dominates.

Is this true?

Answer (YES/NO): NO